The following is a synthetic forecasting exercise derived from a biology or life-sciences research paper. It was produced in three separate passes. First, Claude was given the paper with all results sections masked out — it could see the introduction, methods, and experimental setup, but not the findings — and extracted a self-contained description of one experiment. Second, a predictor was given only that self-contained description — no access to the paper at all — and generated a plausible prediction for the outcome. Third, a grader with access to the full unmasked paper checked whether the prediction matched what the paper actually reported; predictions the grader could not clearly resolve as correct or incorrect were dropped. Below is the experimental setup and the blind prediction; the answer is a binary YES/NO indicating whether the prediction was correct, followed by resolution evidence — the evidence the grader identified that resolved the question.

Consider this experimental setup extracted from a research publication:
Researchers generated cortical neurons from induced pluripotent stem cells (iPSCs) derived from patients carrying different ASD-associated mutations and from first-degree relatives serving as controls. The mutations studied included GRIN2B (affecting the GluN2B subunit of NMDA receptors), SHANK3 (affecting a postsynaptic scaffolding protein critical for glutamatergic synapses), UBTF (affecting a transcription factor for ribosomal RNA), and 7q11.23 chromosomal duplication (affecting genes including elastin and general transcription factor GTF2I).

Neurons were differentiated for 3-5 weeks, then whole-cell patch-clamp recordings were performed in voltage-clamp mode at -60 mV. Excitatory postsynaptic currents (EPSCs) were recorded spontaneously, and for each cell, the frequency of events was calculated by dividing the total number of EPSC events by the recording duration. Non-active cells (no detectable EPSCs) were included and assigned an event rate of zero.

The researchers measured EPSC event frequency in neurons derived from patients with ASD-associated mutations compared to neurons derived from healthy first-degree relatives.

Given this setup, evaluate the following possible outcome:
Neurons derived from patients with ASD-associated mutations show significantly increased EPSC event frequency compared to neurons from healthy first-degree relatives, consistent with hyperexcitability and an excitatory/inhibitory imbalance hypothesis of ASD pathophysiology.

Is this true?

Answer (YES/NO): NO